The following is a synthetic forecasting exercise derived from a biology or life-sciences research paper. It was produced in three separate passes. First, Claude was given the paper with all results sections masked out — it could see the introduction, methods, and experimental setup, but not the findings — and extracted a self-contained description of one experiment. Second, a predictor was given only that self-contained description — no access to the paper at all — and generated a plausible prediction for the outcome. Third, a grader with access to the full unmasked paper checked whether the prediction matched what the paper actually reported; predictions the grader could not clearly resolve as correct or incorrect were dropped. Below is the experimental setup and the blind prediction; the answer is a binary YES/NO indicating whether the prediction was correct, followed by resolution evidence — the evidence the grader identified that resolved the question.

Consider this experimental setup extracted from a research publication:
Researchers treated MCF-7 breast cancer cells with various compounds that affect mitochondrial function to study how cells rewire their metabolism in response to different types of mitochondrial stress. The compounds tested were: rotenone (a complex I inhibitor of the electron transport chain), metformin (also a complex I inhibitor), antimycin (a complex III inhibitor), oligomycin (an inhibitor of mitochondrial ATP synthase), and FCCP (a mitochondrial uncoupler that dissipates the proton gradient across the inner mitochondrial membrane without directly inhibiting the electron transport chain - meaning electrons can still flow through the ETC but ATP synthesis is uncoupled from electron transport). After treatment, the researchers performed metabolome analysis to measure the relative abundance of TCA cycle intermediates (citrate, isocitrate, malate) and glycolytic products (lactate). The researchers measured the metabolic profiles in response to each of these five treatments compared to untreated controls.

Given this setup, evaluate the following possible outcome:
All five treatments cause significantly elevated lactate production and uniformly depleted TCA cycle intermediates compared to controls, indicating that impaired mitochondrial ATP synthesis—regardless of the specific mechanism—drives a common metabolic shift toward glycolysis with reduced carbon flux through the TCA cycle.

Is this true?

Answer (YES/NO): NO